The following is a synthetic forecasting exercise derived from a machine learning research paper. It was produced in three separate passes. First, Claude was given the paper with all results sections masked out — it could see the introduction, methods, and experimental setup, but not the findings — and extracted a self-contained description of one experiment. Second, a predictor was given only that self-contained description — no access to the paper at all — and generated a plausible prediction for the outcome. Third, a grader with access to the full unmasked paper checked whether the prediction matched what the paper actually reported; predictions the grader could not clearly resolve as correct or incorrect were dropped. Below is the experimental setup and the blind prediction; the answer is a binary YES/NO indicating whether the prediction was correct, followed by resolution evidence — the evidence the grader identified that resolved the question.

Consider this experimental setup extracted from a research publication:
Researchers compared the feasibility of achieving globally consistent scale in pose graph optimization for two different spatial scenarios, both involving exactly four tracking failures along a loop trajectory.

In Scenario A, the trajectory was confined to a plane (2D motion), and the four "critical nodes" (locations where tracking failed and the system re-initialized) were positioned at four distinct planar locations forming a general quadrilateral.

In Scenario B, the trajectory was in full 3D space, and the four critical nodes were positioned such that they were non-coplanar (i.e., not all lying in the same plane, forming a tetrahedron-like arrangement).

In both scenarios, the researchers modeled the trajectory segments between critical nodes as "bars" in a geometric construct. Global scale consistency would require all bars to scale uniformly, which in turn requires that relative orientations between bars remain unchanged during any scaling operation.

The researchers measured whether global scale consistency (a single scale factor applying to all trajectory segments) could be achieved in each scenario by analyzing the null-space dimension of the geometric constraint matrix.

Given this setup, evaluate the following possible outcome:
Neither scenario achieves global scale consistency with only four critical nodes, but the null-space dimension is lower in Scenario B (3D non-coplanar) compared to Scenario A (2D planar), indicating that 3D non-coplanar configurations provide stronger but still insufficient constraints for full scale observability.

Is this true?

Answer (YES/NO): NO